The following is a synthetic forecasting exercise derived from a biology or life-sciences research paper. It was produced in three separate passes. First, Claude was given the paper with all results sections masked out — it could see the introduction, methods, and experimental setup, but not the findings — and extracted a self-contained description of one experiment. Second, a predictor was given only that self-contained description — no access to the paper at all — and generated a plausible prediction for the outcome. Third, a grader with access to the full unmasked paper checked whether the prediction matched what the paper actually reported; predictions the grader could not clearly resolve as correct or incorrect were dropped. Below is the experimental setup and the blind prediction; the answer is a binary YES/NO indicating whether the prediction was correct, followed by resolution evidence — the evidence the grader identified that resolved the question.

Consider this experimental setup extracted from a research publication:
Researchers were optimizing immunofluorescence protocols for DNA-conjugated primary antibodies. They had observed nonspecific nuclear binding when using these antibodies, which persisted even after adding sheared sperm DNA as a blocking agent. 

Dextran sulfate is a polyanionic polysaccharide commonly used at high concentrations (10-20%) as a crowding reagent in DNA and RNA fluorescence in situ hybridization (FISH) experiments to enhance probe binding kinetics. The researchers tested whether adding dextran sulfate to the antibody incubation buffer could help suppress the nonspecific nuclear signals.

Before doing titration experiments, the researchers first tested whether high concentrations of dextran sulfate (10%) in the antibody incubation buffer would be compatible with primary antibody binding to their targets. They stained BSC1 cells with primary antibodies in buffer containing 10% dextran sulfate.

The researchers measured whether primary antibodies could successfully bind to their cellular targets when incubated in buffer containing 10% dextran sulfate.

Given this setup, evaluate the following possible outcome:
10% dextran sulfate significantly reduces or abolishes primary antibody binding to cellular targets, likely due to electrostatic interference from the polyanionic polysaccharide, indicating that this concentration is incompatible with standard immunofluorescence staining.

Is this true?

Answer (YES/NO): YES